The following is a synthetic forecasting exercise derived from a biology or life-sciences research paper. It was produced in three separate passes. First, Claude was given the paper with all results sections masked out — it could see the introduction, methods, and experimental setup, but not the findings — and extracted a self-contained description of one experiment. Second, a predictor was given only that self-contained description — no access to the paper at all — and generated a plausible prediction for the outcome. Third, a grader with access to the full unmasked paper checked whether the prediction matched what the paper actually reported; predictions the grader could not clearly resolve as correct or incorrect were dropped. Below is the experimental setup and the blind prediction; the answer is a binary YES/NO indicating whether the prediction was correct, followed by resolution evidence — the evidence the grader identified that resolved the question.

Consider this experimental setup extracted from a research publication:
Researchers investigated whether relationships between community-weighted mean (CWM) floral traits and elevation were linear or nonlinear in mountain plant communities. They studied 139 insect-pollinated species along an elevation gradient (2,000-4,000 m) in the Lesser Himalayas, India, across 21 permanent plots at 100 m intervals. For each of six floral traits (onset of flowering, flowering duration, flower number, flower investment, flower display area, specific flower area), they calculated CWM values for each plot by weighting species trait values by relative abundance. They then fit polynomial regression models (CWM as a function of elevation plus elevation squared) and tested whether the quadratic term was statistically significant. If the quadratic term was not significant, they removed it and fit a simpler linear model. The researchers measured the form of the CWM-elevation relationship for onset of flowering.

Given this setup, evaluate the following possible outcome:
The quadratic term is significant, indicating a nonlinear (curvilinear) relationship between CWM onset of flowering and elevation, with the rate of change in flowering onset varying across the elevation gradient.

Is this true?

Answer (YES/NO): NO